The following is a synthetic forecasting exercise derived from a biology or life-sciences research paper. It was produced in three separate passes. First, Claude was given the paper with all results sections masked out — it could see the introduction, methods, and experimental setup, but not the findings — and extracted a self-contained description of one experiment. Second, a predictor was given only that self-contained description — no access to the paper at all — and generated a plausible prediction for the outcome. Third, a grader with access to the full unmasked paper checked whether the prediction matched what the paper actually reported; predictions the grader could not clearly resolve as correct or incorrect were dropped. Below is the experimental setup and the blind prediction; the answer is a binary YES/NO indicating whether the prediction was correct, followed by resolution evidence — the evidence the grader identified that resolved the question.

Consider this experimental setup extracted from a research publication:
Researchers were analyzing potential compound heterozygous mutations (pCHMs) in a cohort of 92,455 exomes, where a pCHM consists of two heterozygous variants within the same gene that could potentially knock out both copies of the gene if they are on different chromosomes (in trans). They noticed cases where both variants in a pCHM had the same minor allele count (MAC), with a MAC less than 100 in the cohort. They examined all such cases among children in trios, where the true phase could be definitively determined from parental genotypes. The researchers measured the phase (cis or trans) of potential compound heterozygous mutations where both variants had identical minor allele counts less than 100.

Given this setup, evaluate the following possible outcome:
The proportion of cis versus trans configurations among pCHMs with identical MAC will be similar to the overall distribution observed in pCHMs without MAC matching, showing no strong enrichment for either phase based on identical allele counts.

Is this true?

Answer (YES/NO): NO